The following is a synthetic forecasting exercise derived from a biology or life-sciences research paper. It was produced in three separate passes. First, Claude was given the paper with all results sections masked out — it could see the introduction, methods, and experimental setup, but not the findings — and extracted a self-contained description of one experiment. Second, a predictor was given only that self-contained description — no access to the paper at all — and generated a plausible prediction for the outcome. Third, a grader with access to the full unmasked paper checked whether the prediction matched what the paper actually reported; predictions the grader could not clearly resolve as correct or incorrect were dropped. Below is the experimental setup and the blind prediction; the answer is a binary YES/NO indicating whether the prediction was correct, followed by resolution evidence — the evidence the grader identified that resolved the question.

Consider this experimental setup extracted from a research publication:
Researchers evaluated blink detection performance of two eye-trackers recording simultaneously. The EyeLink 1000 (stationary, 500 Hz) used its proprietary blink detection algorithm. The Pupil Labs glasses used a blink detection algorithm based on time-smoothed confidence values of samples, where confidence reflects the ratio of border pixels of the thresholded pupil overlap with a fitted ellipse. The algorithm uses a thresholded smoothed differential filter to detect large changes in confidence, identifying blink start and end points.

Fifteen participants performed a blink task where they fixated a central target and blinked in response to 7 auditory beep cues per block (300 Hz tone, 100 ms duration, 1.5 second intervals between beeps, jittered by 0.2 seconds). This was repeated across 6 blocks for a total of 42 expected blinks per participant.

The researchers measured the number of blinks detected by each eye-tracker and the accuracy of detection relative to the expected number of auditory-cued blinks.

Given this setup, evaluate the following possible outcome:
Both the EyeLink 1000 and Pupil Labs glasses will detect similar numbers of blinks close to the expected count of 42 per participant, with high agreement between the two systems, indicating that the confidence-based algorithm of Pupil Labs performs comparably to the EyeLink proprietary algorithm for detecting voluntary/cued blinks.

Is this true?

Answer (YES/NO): NO